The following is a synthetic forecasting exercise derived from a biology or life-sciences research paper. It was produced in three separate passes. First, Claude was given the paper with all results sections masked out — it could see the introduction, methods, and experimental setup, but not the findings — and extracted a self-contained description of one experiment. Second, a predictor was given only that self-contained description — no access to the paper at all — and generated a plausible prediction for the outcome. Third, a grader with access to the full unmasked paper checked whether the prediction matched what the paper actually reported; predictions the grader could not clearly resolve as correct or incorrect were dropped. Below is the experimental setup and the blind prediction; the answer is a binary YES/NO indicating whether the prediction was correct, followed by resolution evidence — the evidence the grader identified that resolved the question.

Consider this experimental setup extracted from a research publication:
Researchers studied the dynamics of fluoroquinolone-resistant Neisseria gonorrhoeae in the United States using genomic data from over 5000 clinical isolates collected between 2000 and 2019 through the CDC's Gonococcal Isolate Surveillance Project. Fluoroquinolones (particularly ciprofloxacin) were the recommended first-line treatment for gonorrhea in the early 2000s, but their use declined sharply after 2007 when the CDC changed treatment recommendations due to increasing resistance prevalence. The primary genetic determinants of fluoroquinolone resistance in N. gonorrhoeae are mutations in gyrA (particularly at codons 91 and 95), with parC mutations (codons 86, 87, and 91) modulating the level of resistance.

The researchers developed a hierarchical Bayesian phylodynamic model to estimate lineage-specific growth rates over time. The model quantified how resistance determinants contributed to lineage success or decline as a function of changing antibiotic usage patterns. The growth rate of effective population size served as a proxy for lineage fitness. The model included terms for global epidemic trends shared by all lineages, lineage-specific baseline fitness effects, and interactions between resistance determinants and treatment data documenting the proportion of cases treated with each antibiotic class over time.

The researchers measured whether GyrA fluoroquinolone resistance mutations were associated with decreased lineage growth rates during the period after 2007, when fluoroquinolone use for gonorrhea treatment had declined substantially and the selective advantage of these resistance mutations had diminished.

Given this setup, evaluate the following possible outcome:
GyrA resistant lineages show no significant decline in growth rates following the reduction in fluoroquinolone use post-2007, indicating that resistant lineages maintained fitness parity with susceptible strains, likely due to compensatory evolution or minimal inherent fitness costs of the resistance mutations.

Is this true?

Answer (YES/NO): NO